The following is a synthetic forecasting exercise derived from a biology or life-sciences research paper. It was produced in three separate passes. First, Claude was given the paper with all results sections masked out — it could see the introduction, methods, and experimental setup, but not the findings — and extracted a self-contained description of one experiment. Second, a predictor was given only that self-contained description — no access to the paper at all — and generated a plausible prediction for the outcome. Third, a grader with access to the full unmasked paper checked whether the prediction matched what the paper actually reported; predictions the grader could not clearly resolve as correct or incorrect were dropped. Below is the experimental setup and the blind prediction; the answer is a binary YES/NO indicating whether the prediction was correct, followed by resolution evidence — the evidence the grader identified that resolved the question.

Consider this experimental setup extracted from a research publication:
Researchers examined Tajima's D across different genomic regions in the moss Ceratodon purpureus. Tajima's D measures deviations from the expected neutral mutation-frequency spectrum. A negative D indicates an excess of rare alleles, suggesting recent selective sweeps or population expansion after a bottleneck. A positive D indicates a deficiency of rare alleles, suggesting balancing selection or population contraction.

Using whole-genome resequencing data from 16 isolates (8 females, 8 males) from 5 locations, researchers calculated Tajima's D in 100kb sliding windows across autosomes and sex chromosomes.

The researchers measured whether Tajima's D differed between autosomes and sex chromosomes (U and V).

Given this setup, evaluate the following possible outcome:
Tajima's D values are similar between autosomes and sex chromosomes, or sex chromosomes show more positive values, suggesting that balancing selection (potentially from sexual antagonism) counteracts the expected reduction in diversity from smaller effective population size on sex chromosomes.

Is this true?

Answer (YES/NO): NO